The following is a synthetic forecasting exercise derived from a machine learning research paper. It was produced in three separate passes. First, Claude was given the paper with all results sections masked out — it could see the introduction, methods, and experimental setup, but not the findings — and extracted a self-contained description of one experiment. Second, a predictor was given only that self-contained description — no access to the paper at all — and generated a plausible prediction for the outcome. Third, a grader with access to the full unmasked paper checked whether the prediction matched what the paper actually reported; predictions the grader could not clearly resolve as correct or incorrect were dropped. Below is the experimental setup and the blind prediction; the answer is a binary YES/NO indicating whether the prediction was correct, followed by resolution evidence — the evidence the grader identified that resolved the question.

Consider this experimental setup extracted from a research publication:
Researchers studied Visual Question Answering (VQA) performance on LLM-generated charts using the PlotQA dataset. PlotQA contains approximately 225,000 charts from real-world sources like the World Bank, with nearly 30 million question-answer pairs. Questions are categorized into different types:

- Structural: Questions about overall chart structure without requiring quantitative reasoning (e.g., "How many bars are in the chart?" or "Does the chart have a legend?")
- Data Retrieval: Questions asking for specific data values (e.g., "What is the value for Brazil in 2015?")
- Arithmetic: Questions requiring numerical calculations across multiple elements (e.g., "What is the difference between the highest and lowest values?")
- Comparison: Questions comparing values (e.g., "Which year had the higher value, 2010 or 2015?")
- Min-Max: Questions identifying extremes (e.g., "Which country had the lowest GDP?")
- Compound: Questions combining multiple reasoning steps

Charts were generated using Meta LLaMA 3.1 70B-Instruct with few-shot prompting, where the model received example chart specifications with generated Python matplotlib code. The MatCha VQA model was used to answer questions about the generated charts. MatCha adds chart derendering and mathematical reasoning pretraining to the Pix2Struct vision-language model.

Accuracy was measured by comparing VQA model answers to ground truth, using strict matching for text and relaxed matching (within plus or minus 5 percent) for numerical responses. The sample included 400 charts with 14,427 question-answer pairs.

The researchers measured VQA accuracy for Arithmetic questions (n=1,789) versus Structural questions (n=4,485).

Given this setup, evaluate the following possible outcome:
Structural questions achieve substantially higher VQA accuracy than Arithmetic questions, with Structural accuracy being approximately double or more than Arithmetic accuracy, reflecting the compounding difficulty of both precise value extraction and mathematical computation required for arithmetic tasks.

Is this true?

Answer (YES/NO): YES